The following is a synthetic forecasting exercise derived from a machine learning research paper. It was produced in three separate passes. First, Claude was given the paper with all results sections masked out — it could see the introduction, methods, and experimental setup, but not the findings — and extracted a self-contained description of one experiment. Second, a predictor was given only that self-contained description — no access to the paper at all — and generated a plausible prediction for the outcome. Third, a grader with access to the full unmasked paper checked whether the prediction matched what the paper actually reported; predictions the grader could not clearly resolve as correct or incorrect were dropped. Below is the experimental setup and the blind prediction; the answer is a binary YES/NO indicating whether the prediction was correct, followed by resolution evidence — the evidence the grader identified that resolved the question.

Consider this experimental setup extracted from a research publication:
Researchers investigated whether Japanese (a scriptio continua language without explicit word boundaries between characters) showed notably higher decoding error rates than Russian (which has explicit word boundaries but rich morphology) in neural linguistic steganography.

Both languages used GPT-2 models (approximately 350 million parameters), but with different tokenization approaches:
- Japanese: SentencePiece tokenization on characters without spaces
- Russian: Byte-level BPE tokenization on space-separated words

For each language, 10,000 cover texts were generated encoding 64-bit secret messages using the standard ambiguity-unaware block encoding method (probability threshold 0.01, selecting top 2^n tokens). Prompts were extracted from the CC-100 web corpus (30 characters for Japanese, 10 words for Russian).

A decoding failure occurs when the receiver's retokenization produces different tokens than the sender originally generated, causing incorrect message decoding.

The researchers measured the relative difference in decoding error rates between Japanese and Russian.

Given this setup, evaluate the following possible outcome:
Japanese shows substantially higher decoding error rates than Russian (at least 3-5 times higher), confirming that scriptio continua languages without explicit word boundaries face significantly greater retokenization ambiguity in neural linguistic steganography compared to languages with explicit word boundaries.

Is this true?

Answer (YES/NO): NO